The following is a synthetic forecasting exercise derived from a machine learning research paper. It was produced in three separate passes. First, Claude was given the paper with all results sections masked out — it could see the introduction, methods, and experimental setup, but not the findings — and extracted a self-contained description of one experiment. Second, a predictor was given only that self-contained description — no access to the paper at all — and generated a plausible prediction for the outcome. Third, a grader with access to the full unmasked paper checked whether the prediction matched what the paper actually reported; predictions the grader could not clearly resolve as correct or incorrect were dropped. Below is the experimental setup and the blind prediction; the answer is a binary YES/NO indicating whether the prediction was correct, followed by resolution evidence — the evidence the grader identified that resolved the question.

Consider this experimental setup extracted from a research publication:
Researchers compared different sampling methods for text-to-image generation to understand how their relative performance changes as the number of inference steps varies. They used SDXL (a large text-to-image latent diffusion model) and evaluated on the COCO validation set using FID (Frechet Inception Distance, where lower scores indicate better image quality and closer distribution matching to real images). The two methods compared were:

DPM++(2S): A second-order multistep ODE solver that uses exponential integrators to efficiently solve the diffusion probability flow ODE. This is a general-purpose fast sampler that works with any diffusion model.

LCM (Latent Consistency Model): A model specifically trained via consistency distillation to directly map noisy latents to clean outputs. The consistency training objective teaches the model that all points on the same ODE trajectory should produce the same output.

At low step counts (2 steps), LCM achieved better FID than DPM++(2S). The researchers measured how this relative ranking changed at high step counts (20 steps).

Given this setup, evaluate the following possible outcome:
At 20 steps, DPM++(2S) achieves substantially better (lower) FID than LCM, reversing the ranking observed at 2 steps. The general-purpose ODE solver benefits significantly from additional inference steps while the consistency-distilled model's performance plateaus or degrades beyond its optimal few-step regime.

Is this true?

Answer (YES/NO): YES